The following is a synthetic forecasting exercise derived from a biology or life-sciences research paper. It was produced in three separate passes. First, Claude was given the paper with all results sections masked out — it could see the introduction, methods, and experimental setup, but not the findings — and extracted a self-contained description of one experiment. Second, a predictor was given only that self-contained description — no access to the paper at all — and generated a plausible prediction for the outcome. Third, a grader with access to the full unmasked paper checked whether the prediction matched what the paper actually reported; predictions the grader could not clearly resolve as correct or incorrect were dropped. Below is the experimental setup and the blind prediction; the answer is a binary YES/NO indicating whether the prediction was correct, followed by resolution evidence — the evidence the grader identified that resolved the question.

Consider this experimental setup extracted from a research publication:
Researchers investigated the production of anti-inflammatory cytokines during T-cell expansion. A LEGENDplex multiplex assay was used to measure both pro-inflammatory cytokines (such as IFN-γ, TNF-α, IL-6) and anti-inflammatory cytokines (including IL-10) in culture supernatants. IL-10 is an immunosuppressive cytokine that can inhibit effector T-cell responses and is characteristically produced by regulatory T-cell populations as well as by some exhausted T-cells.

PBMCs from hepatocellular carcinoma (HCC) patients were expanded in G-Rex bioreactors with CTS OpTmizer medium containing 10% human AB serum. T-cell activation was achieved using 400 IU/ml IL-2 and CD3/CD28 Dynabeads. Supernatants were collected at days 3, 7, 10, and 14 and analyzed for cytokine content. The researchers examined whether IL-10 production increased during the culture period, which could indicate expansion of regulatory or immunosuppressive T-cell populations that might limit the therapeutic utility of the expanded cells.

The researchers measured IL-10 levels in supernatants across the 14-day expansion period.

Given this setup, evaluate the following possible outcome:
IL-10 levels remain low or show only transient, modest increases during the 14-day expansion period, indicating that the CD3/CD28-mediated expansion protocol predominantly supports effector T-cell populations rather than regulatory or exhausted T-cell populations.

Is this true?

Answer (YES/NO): NO